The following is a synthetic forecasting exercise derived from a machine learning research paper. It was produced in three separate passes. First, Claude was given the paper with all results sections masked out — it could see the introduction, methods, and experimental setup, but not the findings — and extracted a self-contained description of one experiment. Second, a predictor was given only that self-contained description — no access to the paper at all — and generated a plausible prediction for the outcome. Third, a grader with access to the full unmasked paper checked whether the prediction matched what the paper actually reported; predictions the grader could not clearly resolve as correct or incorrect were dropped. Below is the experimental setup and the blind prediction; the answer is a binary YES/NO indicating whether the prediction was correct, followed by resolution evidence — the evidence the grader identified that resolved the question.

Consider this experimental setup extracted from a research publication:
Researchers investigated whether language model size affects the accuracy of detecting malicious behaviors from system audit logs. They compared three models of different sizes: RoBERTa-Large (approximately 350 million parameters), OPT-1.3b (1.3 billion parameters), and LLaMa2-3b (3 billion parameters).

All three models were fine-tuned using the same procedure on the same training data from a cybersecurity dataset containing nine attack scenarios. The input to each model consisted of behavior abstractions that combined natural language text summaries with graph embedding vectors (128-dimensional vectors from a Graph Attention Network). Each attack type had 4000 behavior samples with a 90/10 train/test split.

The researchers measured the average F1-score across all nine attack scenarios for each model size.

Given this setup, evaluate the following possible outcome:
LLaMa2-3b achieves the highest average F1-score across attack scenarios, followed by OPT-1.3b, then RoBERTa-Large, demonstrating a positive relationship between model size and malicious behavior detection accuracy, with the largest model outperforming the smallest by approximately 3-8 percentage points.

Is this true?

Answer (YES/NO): NO